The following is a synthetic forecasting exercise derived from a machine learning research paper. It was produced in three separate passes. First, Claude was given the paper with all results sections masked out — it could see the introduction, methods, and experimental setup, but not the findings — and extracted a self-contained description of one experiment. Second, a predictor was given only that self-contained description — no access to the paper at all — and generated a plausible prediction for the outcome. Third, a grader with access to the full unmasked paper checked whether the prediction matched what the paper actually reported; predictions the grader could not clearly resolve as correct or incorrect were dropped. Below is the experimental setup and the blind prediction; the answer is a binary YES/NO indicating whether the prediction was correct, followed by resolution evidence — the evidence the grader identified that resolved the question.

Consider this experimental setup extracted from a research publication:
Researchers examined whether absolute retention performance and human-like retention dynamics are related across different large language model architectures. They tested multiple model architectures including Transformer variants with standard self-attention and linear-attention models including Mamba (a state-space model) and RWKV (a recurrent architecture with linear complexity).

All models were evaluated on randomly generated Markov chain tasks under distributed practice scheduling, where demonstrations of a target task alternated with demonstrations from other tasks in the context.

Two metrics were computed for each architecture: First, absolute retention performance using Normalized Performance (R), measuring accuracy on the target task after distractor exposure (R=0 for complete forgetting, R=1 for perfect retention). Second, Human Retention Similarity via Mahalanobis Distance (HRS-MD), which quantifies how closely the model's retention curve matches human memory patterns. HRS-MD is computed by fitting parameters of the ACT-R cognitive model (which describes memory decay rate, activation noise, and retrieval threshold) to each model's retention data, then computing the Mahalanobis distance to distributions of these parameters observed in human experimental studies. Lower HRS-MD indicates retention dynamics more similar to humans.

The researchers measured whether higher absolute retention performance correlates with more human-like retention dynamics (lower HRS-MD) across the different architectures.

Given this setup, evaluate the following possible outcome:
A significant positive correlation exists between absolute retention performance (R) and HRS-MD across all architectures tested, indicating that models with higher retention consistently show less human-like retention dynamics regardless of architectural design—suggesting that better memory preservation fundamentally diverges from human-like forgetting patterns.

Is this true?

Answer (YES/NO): NO